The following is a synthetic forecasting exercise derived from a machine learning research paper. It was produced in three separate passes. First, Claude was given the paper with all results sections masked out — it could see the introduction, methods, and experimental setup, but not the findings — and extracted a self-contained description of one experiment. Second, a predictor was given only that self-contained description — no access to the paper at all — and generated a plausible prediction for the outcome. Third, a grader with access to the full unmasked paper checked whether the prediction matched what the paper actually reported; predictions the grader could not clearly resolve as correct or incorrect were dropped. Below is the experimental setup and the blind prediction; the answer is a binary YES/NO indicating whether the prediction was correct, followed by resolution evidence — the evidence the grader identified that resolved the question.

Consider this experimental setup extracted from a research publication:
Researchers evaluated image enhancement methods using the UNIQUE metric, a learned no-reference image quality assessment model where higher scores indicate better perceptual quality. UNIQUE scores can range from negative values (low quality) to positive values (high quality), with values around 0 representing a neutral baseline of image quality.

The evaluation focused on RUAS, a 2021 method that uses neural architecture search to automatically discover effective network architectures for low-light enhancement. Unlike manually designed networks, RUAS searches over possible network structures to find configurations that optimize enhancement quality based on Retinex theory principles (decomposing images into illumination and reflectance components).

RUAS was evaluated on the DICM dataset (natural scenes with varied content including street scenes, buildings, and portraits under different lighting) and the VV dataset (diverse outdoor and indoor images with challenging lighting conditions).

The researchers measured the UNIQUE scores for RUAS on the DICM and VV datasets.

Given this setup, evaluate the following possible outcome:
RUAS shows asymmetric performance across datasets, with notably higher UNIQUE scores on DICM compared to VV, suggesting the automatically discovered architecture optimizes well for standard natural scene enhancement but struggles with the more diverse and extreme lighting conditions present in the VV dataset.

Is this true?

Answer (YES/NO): NO